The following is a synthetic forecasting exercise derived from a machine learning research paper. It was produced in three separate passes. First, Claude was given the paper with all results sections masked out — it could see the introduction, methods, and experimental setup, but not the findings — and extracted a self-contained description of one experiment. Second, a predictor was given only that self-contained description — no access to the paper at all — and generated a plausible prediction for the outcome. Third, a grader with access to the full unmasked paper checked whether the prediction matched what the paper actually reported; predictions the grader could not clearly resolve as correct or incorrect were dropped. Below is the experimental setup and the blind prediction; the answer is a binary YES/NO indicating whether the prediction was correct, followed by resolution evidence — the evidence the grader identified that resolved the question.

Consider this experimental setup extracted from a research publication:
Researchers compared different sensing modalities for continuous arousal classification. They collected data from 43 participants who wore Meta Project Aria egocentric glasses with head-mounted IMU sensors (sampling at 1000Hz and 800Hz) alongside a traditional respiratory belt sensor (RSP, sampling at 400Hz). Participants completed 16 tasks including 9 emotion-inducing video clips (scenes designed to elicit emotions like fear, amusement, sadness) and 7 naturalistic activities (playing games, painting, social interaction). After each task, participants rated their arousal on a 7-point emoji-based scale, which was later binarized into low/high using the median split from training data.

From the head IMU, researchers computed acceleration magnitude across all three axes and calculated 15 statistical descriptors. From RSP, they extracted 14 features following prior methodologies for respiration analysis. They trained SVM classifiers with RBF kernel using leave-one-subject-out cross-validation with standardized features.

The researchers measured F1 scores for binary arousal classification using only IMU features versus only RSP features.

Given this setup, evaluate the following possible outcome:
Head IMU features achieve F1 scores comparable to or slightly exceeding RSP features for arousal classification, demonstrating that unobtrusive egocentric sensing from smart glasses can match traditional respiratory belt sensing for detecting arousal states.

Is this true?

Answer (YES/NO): YES